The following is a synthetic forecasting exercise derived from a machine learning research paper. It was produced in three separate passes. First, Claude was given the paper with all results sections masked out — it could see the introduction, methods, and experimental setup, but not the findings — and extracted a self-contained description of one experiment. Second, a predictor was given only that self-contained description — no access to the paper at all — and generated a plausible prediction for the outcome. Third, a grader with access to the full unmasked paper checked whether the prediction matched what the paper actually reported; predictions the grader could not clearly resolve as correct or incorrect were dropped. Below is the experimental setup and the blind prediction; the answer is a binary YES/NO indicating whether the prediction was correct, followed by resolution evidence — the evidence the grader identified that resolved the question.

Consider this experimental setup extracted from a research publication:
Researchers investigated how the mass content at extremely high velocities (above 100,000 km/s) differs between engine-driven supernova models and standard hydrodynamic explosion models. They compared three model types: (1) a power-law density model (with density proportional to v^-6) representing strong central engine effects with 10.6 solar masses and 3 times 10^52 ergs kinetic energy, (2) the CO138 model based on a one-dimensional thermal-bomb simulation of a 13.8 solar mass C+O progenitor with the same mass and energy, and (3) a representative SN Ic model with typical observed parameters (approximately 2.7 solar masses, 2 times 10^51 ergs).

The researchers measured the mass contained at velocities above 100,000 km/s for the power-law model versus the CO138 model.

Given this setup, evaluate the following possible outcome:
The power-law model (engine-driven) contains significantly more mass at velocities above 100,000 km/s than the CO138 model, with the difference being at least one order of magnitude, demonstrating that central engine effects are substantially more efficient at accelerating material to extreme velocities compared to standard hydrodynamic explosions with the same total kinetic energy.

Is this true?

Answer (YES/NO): YES